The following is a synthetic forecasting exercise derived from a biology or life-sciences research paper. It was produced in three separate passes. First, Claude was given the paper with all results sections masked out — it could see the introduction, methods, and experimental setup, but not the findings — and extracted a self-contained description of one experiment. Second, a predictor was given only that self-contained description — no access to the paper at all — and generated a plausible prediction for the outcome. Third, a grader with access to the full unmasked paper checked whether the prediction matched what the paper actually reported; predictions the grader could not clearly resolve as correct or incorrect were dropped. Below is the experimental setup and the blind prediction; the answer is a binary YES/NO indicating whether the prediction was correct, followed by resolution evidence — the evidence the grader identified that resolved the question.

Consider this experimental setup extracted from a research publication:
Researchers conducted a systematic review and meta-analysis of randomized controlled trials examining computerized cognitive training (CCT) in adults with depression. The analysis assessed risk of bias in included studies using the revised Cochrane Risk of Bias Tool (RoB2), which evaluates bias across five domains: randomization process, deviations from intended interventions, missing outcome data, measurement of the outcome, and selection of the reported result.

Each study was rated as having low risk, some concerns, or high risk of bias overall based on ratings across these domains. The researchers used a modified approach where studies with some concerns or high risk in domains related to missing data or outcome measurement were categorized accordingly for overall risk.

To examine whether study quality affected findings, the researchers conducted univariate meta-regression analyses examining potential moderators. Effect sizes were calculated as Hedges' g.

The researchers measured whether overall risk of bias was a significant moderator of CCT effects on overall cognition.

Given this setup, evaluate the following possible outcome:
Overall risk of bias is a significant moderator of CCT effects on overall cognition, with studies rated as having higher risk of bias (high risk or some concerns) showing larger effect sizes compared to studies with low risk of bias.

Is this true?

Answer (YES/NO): NO